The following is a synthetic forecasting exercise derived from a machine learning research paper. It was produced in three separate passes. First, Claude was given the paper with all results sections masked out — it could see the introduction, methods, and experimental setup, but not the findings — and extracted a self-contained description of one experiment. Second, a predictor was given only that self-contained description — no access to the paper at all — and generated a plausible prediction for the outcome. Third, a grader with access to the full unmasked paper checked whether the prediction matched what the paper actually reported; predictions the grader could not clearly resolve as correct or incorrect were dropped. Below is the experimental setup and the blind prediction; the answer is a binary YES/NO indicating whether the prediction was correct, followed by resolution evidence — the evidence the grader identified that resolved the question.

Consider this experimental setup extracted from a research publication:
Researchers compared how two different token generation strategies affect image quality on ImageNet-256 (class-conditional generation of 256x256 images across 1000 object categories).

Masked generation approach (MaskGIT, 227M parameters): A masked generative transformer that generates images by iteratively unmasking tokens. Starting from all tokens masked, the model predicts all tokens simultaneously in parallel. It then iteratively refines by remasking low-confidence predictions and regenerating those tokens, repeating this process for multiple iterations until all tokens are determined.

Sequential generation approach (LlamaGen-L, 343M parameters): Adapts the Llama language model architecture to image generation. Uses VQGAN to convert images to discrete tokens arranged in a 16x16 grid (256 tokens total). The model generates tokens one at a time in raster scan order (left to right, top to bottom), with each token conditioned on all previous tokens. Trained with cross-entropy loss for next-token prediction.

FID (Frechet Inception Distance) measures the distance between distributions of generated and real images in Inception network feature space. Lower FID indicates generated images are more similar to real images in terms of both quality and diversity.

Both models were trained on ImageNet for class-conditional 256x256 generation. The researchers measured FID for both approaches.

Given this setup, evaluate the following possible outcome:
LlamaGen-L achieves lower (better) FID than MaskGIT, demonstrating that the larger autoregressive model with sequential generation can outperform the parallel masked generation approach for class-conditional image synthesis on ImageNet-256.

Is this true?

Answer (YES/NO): YES